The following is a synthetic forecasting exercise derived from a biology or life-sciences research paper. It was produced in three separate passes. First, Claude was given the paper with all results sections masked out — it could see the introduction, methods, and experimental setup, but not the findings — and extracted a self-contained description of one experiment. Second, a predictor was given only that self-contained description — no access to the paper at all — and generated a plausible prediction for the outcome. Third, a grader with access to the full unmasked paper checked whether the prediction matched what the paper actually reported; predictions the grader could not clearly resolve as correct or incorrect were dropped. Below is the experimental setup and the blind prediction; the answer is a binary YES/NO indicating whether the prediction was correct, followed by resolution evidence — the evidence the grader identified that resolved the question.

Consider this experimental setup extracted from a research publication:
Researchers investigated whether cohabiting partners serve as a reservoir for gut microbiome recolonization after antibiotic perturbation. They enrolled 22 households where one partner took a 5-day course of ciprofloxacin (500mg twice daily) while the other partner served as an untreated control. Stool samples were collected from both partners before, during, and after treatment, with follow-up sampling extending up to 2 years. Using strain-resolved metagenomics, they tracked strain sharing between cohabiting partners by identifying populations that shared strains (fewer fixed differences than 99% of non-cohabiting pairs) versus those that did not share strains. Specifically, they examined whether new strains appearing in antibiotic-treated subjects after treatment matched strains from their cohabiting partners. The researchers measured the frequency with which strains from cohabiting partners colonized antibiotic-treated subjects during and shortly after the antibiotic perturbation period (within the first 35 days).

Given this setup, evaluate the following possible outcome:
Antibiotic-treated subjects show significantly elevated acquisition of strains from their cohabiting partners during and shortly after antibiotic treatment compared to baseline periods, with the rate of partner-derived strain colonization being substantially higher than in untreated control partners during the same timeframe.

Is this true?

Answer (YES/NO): NO